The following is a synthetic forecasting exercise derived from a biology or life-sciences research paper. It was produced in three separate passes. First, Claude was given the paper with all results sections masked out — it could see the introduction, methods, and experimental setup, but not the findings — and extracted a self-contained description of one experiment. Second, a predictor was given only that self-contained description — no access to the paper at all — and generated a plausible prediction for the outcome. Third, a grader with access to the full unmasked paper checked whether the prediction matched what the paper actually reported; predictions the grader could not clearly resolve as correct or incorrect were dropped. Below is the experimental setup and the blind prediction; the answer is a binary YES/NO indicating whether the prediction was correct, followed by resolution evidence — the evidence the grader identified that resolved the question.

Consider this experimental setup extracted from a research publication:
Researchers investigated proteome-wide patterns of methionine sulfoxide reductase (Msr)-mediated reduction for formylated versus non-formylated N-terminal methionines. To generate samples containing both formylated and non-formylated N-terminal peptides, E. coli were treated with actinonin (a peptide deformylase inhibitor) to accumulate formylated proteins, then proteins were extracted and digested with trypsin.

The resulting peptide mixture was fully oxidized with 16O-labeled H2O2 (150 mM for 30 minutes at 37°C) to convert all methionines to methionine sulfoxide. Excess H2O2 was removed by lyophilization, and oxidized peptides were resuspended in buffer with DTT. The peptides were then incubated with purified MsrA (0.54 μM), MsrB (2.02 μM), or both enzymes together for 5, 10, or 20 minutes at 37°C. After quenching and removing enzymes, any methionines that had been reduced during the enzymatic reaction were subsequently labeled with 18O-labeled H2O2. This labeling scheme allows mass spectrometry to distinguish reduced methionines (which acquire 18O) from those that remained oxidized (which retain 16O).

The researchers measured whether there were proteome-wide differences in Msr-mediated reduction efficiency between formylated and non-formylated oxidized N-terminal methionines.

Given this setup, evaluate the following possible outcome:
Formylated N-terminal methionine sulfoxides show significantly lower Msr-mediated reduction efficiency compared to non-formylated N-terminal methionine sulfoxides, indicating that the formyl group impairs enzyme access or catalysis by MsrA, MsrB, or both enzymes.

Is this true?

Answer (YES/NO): NO